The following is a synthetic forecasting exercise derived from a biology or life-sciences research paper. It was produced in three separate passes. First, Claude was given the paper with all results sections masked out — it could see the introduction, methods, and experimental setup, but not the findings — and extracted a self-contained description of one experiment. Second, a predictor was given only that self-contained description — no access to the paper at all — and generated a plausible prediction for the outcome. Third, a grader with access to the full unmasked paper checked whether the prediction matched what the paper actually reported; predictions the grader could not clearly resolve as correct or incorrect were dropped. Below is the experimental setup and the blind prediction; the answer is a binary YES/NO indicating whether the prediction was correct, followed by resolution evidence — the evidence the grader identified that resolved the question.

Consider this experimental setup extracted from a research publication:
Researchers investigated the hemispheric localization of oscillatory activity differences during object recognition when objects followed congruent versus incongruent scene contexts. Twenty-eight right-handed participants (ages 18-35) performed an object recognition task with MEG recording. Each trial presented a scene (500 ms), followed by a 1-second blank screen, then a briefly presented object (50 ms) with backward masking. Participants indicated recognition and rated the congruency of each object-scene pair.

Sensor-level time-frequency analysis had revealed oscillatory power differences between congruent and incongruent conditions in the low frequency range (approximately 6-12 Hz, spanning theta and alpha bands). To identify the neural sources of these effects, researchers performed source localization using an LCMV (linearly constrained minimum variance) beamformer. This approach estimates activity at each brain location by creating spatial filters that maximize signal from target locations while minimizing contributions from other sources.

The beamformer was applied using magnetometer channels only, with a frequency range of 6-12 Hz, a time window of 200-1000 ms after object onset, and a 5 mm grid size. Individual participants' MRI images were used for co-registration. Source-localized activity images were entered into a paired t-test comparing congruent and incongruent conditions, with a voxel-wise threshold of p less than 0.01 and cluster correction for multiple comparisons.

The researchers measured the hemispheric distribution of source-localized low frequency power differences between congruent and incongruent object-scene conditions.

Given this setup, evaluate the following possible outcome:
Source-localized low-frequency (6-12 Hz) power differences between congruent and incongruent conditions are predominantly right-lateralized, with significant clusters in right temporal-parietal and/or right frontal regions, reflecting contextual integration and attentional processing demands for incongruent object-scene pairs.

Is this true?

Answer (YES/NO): NO